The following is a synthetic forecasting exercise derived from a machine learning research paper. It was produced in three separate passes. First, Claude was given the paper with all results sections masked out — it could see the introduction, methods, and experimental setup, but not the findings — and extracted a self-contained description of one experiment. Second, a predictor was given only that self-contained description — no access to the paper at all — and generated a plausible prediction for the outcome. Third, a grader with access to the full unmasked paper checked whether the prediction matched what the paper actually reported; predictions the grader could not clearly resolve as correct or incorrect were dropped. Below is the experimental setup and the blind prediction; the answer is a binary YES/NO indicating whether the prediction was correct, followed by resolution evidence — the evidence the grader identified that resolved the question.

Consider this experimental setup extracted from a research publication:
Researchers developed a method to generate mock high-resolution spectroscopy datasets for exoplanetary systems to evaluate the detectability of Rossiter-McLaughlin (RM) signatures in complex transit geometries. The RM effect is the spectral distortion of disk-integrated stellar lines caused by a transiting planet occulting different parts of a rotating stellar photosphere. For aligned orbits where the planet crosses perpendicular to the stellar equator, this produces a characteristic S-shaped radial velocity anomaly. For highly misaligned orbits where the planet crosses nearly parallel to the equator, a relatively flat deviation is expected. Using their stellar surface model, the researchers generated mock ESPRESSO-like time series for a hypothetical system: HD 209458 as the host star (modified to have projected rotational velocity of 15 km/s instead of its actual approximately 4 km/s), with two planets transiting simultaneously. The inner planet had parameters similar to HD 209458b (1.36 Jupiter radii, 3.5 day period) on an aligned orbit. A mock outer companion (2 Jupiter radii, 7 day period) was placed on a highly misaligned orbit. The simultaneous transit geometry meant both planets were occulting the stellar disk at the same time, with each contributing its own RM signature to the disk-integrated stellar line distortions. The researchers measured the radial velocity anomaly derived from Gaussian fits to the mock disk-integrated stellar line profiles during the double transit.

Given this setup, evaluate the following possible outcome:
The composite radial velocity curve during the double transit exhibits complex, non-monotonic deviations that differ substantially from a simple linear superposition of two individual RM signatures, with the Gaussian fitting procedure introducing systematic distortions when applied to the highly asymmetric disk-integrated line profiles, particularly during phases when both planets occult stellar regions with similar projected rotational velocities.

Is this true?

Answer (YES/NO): NO